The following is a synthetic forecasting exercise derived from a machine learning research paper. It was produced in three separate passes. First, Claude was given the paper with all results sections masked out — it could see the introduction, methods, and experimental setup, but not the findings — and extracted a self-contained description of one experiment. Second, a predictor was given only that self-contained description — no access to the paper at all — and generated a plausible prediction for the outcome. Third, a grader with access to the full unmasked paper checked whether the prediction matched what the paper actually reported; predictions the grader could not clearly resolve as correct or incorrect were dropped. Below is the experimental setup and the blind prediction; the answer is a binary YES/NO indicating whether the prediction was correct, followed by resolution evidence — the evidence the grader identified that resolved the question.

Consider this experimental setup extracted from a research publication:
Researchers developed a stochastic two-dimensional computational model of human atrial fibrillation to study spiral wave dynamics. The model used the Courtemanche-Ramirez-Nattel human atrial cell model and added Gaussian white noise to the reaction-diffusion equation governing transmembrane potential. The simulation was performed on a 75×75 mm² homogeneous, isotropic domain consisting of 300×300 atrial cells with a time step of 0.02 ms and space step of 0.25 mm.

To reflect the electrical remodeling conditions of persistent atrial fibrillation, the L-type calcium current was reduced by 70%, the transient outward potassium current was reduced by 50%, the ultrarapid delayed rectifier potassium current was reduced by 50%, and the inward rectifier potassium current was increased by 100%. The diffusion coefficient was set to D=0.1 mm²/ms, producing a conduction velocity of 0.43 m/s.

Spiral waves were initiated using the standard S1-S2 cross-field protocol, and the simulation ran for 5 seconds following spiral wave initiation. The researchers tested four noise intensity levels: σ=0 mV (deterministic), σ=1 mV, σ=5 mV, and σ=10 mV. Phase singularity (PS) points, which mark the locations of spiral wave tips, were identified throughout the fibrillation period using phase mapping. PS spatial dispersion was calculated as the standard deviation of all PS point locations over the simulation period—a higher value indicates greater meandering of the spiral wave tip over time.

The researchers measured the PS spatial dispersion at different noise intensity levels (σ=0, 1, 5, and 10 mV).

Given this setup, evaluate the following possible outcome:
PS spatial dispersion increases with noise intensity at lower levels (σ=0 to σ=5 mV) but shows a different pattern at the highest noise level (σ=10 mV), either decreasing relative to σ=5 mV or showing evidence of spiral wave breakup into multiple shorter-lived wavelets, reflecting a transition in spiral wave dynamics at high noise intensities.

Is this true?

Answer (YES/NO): NO